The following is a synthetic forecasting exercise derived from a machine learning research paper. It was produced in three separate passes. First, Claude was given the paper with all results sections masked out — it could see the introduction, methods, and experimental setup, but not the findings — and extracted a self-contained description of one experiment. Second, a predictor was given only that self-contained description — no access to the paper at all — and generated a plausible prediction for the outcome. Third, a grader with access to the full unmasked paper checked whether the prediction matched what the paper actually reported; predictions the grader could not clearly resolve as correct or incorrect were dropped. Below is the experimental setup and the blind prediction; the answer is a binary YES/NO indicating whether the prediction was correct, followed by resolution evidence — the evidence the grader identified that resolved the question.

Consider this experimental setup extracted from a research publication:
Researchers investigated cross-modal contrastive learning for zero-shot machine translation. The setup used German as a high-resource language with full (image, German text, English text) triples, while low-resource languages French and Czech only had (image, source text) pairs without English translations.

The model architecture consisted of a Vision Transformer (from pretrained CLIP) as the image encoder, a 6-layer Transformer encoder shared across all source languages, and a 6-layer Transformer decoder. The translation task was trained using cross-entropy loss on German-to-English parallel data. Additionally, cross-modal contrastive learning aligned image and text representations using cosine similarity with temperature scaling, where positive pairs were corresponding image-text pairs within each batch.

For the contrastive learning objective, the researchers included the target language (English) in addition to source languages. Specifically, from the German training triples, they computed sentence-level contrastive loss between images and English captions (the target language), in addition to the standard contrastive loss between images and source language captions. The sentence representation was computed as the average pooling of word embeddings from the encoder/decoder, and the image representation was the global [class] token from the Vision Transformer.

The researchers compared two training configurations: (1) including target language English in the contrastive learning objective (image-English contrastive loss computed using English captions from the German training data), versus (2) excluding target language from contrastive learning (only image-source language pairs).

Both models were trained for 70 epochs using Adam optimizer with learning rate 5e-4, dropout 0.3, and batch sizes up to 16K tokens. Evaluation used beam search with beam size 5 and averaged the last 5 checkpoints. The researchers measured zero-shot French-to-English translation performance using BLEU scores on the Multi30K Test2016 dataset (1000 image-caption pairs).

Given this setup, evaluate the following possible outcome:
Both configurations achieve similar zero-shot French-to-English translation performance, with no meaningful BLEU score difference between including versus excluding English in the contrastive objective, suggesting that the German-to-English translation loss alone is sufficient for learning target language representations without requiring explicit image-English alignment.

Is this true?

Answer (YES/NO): NO